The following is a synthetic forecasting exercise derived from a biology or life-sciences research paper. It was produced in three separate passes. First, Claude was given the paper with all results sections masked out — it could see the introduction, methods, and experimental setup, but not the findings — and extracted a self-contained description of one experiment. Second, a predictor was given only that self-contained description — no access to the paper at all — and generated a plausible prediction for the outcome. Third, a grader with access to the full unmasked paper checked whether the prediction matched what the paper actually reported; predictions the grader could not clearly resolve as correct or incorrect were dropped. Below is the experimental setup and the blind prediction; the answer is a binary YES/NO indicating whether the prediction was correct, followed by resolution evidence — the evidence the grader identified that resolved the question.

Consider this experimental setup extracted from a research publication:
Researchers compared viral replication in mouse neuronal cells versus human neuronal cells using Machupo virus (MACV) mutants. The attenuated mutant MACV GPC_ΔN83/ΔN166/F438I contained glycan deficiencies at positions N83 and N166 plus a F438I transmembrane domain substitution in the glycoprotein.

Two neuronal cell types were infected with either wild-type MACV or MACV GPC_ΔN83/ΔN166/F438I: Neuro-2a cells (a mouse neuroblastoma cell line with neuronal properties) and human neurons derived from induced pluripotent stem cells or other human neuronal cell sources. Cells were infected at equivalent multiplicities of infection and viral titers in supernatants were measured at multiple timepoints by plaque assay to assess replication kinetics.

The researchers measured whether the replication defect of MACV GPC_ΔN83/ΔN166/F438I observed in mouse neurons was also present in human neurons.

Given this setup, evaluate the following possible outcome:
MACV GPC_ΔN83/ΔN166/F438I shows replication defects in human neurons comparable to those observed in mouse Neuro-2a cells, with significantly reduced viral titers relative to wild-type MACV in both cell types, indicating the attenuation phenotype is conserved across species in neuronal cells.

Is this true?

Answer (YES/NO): YES